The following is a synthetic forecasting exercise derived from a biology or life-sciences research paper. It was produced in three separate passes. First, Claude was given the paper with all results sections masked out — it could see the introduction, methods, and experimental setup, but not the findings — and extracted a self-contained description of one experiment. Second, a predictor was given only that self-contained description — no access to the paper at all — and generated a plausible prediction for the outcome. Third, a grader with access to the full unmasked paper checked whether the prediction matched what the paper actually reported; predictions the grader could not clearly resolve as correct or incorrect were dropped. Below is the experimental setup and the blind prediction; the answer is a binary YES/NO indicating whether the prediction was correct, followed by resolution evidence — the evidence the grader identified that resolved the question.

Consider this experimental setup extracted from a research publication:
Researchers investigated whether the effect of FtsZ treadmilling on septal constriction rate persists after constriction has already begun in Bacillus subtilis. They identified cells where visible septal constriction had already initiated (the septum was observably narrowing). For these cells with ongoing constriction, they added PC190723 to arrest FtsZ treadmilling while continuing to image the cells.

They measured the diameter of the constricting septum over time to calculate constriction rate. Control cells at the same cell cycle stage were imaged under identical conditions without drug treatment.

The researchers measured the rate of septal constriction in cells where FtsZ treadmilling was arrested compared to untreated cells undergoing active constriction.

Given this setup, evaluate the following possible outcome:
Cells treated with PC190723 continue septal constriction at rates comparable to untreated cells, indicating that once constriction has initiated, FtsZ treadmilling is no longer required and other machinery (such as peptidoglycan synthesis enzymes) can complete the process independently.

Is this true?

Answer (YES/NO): NO